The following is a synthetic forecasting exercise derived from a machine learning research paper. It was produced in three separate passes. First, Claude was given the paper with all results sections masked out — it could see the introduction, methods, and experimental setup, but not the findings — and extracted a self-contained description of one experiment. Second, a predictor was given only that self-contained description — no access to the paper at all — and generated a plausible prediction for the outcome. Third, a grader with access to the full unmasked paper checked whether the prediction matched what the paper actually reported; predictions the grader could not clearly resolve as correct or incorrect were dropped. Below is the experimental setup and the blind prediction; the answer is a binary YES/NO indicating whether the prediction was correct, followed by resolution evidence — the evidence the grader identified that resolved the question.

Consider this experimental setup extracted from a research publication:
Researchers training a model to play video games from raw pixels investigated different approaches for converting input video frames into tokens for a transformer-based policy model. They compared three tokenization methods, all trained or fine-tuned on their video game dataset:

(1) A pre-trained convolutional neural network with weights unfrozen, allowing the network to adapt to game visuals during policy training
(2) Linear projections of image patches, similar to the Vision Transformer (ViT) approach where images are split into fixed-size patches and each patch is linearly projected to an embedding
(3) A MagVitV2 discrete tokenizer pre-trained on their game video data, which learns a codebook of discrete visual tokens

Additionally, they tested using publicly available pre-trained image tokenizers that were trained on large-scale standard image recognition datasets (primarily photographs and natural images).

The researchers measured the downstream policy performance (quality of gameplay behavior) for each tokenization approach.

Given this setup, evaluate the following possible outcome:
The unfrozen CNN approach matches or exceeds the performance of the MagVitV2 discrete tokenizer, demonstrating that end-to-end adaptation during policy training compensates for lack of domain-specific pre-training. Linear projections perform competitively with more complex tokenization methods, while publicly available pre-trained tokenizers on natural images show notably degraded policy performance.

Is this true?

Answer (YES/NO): YES